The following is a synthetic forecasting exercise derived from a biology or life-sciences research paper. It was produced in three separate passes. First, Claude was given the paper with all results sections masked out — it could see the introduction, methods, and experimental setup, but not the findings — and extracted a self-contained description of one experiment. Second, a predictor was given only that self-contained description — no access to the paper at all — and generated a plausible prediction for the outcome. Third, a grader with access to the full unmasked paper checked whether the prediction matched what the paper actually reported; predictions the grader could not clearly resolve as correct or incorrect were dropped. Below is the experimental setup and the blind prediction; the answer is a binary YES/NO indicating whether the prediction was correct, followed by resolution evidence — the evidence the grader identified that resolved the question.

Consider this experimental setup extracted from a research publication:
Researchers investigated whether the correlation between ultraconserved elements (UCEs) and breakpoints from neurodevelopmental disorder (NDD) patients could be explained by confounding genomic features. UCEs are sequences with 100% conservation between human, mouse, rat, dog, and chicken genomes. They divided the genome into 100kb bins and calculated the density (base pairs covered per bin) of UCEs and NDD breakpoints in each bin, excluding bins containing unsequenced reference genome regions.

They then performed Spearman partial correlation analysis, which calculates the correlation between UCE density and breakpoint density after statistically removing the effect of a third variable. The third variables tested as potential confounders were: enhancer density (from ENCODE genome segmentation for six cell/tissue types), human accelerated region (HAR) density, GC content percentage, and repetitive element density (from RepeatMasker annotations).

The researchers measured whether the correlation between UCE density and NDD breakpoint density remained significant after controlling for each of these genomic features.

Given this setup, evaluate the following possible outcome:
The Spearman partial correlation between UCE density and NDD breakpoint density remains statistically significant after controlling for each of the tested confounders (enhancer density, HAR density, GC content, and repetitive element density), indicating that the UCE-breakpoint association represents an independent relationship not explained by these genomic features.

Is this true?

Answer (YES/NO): YES